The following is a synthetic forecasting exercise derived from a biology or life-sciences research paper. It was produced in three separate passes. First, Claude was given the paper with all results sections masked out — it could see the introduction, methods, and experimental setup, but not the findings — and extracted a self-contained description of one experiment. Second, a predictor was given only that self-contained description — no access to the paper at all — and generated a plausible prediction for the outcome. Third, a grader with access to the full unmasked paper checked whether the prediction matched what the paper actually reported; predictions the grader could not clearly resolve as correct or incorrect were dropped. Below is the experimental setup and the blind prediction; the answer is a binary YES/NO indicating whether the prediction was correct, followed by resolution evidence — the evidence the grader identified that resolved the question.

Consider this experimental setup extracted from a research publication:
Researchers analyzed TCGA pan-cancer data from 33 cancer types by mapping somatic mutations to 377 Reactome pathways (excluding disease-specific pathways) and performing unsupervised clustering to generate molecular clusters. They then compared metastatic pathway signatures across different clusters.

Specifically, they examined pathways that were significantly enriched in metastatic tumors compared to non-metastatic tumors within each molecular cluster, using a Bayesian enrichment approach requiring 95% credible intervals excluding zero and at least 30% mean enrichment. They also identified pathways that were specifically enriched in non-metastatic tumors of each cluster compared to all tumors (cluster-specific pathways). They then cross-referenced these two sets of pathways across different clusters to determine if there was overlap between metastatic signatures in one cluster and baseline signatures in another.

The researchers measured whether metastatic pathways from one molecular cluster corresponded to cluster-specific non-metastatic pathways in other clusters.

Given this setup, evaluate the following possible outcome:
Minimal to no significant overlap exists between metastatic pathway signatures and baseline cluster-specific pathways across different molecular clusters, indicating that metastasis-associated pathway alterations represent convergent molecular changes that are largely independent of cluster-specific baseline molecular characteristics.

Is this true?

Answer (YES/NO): NO